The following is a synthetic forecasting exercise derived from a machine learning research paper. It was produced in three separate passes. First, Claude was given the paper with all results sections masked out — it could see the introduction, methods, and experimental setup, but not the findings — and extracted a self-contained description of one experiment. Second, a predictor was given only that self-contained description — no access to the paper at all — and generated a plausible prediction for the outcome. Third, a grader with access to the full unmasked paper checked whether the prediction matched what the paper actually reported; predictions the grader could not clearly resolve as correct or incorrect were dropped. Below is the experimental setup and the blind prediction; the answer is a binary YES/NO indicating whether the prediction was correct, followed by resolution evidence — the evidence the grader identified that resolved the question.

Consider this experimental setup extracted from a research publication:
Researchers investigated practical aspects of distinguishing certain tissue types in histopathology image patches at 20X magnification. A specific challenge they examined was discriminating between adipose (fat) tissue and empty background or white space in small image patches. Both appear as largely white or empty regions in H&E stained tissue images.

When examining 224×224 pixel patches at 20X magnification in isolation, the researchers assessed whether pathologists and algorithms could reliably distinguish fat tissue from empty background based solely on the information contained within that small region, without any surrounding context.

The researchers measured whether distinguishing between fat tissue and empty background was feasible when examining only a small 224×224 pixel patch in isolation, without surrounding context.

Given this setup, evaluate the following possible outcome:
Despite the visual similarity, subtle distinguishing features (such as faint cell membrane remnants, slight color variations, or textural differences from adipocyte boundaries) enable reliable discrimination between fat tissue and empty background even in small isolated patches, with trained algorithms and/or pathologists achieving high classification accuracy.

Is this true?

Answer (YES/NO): NO